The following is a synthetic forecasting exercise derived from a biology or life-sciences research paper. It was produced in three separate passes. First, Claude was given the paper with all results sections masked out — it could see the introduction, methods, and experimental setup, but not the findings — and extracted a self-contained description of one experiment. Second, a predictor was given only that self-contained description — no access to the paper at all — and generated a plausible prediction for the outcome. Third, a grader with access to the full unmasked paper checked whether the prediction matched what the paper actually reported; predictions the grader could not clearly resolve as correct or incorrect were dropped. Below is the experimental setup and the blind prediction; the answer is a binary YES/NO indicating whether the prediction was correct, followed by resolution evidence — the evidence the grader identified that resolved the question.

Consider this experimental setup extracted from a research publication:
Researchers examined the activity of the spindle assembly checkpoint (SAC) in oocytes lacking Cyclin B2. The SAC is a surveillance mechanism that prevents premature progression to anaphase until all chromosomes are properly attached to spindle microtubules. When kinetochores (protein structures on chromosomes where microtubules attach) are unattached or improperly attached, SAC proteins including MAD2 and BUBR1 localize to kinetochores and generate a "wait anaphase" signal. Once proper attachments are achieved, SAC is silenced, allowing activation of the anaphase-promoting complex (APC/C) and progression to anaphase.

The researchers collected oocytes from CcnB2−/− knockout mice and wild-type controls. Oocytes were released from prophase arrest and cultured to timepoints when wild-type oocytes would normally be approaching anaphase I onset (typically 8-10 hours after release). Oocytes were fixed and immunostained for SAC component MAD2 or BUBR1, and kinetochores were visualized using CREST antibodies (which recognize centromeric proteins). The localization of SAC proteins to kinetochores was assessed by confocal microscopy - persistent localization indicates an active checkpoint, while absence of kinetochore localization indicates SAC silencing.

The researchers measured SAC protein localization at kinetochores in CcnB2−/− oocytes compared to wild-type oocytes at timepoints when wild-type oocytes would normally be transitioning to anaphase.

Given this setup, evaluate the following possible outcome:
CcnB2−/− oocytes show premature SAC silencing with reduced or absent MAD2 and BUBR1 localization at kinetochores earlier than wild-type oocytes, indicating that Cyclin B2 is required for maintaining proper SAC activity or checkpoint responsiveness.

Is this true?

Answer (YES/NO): NO